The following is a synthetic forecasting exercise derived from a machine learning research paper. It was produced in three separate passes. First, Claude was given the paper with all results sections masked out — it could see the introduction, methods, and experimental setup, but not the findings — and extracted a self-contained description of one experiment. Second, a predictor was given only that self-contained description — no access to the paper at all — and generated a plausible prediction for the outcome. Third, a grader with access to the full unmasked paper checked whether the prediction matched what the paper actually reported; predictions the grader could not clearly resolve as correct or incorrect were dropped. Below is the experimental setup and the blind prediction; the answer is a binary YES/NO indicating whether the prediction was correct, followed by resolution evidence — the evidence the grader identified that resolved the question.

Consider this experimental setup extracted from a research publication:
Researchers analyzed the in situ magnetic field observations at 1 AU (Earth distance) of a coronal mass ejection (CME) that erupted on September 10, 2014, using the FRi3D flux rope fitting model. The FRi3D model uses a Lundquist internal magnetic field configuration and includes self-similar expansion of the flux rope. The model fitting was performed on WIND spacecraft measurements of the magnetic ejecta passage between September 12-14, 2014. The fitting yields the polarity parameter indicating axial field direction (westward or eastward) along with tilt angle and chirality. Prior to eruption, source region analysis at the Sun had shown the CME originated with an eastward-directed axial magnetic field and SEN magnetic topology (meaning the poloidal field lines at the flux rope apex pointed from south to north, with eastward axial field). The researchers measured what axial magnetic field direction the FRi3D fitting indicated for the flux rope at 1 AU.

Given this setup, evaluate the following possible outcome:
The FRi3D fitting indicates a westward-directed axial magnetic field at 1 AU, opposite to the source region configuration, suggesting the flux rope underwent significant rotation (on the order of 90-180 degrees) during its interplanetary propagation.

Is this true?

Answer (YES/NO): NO